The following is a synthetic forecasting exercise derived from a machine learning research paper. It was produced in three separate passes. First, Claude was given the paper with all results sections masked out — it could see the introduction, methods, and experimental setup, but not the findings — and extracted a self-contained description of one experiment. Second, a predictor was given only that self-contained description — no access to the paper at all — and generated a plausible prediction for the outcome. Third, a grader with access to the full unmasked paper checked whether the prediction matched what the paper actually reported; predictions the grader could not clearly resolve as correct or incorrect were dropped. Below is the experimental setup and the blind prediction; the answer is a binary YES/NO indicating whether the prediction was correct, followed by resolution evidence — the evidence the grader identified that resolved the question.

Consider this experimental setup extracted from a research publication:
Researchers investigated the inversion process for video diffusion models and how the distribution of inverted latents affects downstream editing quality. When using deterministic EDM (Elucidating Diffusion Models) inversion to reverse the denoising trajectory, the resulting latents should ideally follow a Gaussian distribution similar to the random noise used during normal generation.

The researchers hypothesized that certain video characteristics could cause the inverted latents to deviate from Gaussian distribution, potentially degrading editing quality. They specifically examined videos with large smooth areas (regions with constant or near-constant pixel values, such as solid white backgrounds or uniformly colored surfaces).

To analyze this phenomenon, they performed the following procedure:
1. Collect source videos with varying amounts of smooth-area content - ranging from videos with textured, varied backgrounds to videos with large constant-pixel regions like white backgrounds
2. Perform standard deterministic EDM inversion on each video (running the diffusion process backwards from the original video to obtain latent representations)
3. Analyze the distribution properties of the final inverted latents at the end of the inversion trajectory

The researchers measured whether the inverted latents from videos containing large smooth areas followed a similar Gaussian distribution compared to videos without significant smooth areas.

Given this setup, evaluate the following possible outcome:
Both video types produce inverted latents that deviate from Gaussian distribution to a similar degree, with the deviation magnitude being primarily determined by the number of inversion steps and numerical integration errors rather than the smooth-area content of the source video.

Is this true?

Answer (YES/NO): NO